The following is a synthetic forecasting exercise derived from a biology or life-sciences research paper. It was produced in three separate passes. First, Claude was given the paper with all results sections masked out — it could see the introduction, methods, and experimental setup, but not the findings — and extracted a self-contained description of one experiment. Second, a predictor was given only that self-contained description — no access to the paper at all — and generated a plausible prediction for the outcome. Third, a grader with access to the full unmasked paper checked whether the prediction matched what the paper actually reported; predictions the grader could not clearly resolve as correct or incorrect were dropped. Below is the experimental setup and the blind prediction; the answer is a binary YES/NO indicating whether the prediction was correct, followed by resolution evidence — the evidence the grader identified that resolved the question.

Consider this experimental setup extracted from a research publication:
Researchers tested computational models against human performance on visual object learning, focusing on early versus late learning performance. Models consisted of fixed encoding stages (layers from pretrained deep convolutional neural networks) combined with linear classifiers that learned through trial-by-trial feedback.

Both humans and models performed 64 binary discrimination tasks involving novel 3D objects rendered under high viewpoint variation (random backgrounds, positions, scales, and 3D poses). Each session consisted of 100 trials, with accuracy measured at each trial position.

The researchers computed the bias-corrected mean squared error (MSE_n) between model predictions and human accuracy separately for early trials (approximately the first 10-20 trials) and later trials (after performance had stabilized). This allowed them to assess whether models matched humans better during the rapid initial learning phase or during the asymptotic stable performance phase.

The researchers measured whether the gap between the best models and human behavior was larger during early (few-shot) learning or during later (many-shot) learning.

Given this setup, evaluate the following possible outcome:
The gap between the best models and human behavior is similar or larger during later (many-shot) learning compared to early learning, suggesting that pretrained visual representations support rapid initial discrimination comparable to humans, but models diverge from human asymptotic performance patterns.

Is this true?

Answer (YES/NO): NO